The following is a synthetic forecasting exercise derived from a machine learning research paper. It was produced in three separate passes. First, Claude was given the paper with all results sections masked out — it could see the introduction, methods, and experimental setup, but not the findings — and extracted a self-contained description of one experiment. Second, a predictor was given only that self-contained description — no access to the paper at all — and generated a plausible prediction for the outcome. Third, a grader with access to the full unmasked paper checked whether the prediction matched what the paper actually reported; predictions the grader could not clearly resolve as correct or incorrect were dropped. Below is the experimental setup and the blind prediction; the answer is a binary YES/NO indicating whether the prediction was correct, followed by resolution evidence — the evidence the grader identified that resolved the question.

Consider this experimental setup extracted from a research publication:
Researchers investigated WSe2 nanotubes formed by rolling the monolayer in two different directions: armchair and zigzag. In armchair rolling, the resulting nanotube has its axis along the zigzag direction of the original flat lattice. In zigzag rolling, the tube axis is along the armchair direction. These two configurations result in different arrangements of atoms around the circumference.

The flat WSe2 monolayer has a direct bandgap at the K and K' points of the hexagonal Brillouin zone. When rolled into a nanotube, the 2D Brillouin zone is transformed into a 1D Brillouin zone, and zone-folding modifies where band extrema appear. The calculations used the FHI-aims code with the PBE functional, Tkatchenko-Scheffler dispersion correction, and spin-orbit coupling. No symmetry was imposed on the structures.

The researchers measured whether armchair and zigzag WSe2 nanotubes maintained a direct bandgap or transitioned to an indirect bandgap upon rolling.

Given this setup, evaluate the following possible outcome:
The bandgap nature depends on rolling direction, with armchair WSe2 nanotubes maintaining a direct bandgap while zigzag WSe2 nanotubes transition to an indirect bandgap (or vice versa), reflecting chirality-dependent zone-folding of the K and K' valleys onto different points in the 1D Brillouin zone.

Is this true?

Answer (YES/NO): NO